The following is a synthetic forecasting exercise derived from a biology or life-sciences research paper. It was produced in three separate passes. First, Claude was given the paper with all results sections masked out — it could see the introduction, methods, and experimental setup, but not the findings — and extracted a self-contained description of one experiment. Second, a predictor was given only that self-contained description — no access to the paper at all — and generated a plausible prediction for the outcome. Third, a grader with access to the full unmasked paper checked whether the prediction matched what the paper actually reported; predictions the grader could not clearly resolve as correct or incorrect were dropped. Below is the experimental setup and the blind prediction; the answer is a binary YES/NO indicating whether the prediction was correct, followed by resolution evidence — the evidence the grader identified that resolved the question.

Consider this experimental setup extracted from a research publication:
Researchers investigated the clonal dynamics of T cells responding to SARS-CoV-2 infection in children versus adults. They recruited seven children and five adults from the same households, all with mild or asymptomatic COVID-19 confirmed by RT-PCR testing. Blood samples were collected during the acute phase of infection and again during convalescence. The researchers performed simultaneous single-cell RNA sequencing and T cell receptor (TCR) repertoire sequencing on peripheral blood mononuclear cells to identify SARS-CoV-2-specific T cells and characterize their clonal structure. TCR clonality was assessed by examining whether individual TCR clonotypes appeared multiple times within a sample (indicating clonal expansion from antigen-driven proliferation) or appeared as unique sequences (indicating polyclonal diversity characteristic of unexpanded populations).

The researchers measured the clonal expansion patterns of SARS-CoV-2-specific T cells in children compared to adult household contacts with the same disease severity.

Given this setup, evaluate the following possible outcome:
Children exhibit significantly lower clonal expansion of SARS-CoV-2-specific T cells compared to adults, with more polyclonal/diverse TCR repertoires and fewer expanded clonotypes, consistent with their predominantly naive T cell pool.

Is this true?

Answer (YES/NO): YES